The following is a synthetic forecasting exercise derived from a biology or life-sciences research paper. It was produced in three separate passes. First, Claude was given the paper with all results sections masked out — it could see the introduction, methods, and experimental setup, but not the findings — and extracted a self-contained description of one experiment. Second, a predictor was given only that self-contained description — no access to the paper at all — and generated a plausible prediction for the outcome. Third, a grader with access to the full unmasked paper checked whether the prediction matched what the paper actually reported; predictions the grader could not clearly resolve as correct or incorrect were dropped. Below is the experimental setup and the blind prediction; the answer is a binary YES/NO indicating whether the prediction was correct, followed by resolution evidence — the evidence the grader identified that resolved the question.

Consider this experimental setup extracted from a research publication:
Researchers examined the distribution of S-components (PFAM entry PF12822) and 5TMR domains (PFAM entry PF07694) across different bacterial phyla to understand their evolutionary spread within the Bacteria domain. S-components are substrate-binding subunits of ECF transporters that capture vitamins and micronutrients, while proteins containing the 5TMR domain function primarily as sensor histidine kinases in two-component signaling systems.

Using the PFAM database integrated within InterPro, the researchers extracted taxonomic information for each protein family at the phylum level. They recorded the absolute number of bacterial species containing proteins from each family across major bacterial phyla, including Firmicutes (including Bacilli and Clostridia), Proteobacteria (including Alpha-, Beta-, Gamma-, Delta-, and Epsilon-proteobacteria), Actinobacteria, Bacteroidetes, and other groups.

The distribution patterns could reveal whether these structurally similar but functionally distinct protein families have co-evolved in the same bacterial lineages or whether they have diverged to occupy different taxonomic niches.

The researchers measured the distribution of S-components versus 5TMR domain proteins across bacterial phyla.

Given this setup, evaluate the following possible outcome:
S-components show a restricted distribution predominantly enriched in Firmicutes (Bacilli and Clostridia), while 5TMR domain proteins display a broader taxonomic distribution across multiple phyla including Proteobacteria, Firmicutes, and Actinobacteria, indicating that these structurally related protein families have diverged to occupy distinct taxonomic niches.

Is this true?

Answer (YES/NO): NO